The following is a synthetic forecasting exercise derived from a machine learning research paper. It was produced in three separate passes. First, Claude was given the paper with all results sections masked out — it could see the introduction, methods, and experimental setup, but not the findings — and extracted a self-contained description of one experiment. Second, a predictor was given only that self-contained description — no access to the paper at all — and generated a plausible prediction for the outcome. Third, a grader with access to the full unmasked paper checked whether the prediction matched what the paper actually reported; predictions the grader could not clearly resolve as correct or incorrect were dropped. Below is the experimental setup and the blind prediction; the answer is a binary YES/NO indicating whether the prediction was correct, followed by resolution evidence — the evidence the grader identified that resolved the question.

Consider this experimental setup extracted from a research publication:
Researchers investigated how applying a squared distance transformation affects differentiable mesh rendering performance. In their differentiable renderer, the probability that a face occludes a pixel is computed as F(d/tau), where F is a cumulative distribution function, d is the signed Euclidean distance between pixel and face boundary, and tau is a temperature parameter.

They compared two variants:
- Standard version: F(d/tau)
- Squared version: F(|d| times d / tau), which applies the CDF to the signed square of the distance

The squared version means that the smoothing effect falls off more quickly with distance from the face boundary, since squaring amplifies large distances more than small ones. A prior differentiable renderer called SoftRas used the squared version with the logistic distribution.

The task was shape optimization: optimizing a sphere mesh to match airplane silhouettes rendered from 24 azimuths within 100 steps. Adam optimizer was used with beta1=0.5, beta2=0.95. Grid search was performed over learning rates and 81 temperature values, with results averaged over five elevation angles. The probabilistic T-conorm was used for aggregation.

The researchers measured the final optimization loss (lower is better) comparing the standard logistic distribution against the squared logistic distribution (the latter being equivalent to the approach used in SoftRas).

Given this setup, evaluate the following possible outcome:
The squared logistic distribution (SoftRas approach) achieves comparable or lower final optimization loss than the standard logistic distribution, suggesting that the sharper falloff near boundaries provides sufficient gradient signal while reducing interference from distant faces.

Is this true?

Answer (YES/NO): NO